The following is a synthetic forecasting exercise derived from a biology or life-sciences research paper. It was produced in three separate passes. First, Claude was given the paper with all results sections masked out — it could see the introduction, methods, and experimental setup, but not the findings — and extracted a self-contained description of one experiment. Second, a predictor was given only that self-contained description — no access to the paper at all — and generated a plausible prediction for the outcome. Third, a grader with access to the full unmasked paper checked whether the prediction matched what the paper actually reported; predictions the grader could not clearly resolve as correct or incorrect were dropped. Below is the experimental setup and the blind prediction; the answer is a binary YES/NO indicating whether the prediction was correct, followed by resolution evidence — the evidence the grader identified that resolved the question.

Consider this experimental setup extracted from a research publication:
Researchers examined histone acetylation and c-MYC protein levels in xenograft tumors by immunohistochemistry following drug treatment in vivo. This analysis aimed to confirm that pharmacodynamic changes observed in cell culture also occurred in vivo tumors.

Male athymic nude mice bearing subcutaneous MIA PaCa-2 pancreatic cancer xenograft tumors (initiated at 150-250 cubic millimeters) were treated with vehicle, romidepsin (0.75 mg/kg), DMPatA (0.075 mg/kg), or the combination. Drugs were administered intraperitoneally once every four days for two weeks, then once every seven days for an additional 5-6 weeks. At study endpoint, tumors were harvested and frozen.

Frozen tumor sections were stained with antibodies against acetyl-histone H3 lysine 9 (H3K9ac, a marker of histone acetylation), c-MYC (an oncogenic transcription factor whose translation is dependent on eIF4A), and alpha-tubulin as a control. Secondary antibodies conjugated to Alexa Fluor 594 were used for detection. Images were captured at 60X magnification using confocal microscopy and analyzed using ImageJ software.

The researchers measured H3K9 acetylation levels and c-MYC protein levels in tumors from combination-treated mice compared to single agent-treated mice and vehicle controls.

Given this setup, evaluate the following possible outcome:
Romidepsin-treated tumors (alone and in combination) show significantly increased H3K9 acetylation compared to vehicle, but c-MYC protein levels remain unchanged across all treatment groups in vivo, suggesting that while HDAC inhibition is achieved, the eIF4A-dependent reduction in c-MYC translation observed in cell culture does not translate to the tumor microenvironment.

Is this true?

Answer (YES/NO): NO